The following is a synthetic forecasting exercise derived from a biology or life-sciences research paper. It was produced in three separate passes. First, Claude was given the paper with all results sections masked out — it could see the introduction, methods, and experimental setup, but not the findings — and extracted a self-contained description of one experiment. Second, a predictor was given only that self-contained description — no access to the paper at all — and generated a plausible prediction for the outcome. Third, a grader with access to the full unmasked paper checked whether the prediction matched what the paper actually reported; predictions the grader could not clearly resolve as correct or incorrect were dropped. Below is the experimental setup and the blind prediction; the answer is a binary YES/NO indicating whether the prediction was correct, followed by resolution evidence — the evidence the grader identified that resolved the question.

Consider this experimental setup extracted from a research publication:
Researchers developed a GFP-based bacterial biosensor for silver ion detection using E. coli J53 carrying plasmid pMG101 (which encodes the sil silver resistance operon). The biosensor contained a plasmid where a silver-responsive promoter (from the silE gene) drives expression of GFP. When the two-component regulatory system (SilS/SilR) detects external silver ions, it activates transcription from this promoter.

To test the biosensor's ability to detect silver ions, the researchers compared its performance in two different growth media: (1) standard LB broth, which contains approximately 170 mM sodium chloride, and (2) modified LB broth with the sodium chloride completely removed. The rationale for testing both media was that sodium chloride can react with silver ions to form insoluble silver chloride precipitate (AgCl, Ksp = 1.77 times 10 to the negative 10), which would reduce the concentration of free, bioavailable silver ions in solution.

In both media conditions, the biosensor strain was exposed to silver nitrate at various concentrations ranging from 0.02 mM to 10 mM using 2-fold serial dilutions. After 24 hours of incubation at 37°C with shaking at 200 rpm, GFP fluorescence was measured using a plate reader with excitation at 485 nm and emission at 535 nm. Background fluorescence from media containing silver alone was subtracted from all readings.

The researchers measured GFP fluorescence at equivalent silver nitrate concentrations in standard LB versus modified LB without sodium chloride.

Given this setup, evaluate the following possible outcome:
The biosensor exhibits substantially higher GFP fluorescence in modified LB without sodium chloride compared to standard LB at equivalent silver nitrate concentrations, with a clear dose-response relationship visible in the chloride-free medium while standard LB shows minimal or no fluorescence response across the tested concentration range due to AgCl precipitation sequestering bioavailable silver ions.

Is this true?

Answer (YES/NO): NO